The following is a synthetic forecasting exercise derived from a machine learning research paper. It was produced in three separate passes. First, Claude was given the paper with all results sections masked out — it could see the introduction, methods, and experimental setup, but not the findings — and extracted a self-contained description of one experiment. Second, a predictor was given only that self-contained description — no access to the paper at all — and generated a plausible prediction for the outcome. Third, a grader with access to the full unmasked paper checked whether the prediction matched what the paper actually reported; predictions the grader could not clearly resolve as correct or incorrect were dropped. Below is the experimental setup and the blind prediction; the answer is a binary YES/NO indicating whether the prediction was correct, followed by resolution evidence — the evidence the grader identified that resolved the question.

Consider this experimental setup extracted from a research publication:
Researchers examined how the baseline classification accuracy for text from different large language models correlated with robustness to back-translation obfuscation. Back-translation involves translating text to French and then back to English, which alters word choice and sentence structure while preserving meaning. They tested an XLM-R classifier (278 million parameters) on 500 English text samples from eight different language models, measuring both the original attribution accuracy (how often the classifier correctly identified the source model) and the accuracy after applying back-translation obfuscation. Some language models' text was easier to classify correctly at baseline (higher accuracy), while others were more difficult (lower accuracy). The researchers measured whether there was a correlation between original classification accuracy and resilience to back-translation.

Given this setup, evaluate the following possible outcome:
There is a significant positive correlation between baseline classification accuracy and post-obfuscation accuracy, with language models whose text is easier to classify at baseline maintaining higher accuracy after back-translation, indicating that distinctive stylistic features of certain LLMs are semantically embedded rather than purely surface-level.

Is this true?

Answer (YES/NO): NO